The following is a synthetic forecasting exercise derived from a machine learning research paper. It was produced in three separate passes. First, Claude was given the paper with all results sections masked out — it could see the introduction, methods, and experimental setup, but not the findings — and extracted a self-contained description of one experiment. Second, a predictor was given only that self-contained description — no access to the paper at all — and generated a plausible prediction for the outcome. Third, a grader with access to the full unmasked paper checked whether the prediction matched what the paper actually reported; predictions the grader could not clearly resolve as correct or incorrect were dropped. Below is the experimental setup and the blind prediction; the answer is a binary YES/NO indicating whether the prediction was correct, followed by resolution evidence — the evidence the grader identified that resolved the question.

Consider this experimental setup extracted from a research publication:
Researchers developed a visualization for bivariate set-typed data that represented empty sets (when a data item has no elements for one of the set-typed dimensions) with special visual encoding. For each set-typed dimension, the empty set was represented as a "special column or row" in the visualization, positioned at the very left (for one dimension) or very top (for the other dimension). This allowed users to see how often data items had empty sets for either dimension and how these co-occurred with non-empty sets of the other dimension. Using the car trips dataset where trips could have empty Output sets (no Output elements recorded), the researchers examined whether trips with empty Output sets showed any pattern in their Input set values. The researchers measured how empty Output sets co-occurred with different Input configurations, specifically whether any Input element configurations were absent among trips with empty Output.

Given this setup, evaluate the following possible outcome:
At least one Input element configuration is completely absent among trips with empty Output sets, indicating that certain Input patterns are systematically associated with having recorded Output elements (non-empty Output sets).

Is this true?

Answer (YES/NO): YES